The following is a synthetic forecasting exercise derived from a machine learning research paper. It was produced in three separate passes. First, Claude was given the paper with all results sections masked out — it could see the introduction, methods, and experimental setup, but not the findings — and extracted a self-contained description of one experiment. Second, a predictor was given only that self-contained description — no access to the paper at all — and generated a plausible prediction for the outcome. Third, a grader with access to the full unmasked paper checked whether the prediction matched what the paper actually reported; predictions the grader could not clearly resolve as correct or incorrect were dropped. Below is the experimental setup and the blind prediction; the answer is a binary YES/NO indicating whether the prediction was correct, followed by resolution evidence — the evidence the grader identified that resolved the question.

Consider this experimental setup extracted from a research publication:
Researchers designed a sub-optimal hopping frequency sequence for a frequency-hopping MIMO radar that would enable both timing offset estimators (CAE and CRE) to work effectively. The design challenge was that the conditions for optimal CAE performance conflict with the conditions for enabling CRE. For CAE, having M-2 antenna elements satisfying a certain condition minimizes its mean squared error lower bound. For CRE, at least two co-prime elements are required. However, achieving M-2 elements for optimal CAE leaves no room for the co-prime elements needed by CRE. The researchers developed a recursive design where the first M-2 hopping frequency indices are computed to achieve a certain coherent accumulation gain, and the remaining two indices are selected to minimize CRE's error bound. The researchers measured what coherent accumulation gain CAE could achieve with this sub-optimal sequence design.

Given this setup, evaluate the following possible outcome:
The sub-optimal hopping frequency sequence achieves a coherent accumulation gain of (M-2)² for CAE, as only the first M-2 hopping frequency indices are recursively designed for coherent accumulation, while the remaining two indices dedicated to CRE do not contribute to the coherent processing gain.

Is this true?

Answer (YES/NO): NO